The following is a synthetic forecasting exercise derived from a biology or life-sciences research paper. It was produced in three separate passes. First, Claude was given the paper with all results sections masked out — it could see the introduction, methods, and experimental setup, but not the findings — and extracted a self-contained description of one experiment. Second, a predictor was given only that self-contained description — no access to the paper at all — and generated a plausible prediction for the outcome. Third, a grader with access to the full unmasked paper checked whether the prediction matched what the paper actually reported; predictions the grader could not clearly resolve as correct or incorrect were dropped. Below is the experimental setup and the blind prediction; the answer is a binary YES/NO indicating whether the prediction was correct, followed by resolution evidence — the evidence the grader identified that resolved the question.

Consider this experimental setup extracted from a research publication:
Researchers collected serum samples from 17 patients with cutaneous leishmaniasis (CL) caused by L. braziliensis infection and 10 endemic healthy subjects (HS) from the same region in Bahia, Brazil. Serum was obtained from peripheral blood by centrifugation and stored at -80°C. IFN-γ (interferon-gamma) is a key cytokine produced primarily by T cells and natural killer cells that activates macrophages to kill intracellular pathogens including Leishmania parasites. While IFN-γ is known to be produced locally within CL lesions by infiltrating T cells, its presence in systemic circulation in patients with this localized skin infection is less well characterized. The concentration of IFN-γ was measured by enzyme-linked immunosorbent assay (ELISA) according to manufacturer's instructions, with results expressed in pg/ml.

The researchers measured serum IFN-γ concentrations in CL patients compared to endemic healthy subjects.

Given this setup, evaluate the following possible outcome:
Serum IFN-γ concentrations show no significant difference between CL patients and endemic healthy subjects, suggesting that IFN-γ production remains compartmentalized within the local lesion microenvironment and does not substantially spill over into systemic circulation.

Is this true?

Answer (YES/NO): NO